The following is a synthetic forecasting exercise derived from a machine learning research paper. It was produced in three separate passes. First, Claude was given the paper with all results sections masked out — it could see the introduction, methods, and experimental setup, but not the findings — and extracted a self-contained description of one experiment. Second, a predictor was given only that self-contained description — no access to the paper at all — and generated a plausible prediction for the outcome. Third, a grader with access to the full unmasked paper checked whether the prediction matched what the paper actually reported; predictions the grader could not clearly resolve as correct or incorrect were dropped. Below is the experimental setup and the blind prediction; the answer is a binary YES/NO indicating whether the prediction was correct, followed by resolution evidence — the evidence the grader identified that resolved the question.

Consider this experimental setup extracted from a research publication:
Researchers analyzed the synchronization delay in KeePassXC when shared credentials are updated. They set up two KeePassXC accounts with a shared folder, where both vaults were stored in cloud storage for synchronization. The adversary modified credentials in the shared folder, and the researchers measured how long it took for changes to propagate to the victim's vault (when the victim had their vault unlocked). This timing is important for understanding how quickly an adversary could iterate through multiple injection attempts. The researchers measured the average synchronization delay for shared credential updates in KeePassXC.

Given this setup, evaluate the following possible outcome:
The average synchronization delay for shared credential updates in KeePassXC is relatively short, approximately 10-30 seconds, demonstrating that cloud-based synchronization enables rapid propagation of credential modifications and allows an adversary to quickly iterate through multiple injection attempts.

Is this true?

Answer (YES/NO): NO